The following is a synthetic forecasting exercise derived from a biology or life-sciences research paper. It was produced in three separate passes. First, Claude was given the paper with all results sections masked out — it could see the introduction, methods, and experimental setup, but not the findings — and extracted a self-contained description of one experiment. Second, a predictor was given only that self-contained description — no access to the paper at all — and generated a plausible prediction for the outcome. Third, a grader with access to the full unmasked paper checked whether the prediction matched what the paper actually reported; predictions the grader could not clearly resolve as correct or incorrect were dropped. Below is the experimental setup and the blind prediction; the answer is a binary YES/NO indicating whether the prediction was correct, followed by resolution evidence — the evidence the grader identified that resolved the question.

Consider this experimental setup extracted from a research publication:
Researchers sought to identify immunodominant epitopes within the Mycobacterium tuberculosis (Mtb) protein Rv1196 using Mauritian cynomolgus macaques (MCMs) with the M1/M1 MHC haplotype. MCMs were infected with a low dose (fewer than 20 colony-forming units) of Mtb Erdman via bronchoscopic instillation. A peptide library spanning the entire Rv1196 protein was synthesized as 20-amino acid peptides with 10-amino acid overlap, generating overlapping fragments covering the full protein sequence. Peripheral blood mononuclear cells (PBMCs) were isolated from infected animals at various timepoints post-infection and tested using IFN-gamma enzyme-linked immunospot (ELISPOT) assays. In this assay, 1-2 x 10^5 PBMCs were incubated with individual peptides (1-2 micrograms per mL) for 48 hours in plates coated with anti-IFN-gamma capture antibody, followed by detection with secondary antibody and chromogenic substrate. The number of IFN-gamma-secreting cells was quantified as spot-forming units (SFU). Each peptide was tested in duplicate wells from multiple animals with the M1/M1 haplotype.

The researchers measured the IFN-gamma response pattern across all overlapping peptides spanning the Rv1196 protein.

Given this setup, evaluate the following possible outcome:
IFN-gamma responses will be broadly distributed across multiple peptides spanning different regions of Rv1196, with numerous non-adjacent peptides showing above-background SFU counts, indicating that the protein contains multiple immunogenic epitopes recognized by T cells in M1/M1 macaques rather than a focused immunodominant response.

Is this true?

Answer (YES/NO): NO